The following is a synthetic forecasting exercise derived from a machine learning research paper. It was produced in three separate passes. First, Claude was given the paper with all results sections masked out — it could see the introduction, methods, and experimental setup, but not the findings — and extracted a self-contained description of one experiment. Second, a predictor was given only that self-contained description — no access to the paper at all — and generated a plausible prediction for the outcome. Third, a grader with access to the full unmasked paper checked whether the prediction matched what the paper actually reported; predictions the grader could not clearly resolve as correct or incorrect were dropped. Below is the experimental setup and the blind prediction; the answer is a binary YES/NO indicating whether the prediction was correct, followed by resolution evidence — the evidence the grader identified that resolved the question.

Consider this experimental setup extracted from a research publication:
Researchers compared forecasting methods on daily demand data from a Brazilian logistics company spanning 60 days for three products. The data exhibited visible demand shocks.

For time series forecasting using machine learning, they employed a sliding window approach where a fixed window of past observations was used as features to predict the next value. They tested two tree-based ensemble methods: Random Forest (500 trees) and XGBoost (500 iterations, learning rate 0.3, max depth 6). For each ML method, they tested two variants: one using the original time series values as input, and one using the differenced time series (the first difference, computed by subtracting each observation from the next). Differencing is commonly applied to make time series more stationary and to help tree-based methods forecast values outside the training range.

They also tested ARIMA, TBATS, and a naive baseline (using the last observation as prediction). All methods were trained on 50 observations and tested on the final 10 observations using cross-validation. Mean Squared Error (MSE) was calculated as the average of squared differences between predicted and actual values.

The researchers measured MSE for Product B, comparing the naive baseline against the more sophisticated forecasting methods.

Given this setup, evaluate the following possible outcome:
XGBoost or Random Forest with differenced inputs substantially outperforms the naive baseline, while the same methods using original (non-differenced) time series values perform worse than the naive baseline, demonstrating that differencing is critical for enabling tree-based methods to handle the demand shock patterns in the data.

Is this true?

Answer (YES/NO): NO